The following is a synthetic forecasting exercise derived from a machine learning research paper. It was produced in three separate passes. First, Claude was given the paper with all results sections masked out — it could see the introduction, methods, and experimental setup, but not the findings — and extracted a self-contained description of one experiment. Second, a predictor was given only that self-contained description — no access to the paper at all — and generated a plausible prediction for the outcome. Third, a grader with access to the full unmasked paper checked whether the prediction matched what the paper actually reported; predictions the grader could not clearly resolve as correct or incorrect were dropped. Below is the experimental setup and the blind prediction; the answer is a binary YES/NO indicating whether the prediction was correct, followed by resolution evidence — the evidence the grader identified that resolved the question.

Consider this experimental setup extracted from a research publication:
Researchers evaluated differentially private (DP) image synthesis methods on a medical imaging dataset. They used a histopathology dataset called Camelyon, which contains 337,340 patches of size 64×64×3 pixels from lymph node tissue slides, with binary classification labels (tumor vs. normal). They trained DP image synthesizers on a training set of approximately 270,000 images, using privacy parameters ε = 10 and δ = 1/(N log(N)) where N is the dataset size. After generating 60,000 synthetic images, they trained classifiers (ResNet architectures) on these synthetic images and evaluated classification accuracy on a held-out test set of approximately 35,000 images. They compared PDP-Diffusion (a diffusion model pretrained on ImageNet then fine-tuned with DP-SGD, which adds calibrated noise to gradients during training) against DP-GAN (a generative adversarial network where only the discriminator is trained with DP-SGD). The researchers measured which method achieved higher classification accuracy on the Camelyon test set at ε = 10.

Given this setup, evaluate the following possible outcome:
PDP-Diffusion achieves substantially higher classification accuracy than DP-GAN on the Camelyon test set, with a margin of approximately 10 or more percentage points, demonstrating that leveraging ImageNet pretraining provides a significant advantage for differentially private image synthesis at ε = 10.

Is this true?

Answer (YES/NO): NO